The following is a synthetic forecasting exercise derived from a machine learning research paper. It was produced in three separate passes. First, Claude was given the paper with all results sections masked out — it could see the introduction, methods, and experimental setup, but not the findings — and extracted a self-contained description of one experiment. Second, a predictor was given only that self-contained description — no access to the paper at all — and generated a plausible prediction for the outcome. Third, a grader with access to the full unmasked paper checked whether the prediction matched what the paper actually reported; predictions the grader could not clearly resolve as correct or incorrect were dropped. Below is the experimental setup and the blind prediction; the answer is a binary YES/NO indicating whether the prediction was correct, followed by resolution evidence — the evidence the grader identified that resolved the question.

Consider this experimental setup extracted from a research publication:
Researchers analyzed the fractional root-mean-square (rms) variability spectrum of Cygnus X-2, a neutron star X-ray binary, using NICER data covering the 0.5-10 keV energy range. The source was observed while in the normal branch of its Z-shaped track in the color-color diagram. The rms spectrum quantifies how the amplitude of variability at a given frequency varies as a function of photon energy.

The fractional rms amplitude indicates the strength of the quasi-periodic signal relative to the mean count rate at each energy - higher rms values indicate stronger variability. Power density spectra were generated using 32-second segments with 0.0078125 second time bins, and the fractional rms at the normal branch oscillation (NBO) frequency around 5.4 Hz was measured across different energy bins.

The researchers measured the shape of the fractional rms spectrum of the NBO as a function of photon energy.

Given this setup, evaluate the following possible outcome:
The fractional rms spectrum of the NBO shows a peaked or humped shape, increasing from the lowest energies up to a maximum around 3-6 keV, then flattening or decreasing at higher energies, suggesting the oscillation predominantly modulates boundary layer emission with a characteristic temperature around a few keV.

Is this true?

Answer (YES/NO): NO